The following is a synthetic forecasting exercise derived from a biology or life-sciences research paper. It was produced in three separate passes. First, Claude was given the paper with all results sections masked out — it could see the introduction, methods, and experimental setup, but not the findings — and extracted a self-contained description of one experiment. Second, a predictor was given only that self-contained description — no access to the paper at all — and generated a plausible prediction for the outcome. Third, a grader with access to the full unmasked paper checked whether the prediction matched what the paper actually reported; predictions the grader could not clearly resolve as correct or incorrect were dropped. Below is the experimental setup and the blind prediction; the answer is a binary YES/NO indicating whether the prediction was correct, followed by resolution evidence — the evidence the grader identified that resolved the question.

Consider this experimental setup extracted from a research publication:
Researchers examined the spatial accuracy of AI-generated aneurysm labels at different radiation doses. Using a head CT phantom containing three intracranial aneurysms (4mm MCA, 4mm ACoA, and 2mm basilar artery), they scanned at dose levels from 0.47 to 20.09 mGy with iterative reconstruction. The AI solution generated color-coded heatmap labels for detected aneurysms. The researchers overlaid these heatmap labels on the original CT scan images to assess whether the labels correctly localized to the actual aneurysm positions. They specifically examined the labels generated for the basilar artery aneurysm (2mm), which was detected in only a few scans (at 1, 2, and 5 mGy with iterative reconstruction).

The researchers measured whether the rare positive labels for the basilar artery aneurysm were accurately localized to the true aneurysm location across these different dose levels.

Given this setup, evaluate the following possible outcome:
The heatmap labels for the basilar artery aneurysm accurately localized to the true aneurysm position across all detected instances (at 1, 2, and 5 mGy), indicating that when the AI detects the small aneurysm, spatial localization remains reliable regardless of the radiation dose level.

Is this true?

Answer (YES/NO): NO